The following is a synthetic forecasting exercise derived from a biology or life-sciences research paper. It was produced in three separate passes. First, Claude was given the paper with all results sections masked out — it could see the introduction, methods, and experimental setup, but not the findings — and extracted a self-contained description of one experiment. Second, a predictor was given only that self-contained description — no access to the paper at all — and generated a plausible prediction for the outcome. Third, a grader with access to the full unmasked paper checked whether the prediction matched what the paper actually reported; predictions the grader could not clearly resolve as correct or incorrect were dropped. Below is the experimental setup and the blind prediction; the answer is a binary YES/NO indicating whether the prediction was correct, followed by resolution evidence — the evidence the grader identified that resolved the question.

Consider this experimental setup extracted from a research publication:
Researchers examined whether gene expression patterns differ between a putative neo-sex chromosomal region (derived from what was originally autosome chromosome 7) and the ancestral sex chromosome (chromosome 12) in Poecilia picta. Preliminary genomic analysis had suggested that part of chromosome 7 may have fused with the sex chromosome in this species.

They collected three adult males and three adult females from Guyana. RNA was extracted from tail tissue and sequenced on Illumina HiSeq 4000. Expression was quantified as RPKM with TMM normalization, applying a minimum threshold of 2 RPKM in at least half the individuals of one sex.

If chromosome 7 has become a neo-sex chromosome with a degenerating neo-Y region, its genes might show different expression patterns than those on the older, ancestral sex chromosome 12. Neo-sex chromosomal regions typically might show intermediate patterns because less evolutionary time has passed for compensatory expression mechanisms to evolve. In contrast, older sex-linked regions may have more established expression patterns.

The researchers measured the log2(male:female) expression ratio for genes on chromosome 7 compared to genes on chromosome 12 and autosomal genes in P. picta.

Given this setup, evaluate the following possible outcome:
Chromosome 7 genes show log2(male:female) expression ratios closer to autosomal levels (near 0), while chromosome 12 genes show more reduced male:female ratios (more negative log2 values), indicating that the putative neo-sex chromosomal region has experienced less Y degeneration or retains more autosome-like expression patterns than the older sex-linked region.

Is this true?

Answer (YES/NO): NO